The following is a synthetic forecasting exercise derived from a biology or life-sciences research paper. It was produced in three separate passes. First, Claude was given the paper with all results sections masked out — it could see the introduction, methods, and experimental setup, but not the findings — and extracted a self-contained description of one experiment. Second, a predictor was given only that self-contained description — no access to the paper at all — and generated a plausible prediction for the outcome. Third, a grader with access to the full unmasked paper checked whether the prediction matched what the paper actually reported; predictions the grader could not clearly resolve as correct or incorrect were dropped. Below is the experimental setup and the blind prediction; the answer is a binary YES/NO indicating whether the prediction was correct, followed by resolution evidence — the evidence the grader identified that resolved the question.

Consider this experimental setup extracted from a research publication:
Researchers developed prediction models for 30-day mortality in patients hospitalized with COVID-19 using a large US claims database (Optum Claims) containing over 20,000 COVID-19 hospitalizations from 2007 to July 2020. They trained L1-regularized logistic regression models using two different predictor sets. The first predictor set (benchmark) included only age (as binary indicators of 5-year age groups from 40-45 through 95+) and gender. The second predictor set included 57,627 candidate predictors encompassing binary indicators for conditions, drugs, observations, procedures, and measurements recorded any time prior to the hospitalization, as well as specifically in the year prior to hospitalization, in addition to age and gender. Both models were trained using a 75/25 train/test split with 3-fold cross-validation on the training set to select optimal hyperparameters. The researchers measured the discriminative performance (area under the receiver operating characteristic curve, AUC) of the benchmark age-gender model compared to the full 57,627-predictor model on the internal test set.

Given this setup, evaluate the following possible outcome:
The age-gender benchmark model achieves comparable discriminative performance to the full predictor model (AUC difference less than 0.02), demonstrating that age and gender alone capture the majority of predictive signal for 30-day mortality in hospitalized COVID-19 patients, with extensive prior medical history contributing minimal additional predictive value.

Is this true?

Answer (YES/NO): NO